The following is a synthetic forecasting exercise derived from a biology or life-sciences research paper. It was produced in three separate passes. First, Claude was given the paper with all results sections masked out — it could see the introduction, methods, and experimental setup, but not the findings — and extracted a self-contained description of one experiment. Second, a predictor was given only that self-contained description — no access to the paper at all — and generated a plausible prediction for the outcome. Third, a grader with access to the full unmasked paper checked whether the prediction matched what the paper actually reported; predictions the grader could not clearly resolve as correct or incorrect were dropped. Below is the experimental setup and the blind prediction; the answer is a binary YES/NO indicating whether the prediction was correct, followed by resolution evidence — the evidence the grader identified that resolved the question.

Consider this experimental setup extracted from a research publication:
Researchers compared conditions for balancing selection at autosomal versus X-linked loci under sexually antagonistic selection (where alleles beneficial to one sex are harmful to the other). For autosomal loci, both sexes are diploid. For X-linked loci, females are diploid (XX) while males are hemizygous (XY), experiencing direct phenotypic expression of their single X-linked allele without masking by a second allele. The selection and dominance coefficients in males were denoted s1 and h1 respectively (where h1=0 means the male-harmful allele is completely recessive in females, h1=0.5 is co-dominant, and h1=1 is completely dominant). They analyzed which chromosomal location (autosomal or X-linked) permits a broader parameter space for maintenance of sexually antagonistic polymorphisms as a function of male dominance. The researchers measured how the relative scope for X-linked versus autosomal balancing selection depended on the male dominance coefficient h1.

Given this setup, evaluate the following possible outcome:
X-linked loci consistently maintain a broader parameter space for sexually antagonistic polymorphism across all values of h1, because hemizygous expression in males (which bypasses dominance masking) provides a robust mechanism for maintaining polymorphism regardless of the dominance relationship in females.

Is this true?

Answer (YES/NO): NO